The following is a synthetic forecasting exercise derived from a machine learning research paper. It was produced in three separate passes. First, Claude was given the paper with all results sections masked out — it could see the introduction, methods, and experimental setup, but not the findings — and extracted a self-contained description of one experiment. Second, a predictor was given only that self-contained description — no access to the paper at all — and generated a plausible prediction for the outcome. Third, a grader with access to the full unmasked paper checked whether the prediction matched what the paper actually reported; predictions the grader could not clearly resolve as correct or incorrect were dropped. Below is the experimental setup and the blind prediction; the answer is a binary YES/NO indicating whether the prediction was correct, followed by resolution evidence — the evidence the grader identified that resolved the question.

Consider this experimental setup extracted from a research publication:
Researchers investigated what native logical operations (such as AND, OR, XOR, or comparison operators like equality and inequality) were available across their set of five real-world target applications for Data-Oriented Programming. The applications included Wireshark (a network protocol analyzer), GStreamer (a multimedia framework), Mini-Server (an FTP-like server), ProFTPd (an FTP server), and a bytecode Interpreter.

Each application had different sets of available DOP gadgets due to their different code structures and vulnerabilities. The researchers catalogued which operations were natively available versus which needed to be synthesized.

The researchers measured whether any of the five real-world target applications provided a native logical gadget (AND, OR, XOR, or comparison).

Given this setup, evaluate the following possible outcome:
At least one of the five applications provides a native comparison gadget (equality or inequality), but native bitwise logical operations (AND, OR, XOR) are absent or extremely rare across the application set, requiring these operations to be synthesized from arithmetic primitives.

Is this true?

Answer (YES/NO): NO